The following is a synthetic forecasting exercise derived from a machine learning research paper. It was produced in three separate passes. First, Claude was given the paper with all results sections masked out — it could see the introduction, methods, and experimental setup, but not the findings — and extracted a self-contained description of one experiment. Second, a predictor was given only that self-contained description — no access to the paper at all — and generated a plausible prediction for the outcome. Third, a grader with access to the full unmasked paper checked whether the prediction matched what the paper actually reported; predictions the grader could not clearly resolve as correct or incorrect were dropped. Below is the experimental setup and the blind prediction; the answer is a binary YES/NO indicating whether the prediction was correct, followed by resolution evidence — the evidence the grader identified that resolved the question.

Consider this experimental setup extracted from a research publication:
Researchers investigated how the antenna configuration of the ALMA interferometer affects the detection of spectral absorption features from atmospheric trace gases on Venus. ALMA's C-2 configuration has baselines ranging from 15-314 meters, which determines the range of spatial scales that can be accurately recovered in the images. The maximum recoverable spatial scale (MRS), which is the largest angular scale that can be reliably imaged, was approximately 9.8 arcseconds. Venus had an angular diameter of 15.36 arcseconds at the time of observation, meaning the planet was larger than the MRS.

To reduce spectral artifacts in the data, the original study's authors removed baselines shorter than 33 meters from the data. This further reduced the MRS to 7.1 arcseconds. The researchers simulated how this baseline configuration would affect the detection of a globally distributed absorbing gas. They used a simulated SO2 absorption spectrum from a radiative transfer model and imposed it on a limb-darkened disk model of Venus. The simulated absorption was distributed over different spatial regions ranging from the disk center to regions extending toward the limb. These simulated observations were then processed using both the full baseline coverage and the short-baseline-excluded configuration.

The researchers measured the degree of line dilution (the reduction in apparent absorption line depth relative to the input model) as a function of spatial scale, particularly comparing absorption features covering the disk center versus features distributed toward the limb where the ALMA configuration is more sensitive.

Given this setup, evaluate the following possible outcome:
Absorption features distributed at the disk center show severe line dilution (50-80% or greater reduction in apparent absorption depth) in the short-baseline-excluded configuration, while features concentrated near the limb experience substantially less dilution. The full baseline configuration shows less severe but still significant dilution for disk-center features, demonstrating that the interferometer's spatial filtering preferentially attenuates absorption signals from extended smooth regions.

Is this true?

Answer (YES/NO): YES